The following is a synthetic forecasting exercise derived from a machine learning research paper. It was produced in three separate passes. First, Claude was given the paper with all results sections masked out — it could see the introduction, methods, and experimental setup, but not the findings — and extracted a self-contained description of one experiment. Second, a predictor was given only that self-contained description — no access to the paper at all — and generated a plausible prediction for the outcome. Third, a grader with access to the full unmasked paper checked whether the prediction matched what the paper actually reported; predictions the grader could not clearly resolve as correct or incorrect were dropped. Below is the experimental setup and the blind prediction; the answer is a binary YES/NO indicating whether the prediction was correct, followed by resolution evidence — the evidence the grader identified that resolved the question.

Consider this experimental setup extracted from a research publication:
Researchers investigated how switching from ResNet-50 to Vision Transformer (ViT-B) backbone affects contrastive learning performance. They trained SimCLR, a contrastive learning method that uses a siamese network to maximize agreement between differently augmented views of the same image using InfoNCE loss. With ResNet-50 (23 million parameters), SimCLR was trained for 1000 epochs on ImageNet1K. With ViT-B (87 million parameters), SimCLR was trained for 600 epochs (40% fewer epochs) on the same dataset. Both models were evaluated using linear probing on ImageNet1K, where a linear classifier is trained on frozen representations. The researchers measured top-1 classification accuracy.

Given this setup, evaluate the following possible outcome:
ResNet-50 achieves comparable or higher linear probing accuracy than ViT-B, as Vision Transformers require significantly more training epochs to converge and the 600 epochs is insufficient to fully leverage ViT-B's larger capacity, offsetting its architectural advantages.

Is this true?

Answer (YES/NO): NO